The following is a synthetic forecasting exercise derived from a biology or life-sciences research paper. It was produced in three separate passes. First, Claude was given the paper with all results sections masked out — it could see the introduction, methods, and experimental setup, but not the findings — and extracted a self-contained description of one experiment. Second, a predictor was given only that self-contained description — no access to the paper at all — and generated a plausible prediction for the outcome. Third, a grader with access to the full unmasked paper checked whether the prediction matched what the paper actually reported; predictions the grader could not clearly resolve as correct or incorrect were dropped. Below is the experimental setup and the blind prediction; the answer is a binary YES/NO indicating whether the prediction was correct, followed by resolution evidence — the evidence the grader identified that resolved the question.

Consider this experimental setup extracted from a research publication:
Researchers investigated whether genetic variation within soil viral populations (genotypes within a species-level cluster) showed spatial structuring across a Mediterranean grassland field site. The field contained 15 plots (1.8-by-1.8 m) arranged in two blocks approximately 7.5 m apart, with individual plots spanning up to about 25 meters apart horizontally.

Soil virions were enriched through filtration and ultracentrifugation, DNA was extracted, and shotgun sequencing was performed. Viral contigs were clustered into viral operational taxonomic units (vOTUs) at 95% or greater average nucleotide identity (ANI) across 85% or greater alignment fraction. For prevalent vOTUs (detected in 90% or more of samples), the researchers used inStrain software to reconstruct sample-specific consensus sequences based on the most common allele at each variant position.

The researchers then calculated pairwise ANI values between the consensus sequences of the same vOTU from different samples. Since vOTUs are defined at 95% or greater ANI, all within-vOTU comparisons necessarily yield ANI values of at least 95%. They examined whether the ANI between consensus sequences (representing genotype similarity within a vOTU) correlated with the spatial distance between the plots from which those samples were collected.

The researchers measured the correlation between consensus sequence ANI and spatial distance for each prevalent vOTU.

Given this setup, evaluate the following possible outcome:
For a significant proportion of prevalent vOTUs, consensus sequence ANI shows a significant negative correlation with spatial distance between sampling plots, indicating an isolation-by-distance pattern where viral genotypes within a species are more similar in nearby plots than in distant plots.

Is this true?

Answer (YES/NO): YES